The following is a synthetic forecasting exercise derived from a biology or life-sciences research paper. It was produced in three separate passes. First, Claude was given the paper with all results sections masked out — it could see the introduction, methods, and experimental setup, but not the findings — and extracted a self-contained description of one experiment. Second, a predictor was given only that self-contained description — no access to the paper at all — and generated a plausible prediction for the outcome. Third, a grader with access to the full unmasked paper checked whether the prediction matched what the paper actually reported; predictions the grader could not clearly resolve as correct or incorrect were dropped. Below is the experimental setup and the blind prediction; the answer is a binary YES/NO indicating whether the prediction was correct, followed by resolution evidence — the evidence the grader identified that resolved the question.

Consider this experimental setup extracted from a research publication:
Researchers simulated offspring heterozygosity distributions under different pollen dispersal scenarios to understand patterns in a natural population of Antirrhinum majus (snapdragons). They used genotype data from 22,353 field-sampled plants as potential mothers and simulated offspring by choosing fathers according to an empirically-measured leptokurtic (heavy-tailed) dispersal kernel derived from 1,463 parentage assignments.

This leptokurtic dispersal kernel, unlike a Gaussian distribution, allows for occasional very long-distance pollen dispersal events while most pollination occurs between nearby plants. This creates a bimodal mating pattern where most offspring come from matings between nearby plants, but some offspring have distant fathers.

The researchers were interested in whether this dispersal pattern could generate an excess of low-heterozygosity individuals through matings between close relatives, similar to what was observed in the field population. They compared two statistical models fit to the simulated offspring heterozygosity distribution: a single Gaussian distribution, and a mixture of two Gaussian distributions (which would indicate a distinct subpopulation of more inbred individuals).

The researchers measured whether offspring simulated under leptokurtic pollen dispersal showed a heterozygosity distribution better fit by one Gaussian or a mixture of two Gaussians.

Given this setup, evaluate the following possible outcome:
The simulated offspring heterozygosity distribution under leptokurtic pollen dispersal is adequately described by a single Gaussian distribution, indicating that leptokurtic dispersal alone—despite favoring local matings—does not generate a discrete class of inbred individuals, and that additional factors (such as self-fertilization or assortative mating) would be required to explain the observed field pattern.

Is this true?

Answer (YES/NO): NO